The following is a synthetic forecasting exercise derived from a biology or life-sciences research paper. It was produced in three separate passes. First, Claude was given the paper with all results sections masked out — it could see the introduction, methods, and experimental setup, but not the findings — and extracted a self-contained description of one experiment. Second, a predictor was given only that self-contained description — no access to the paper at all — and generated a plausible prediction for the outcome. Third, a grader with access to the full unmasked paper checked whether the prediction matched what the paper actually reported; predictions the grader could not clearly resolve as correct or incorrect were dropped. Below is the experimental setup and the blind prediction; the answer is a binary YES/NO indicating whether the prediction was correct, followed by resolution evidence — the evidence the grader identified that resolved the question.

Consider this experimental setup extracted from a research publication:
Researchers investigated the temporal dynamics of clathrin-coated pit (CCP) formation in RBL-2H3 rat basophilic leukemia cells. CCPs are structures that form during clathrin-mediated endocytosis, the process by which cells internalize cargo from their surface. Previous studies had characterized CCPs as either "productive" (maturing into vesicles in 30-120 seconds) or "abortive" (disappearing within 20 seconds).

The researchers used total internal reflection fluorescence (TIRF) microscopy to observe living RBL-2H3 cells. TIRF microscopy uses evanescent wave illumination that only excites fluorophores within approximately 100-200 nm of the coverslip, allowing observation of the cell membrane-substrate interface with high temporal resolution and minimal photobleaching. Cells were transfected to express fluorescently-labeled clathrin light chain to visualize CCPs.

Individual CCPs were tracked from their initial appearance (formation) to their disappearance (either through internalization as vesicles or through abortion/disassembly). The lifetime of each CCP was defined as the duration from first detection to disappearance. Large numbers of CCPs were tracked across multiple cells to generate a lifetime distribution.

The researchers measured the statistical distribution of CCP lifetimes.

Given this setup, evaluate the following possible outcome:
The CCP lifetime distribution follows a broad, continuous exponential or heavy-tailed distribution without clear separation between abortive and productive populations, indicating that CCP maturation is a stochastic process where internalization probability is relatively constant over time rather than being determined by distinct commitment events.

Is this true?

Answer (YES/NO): NO